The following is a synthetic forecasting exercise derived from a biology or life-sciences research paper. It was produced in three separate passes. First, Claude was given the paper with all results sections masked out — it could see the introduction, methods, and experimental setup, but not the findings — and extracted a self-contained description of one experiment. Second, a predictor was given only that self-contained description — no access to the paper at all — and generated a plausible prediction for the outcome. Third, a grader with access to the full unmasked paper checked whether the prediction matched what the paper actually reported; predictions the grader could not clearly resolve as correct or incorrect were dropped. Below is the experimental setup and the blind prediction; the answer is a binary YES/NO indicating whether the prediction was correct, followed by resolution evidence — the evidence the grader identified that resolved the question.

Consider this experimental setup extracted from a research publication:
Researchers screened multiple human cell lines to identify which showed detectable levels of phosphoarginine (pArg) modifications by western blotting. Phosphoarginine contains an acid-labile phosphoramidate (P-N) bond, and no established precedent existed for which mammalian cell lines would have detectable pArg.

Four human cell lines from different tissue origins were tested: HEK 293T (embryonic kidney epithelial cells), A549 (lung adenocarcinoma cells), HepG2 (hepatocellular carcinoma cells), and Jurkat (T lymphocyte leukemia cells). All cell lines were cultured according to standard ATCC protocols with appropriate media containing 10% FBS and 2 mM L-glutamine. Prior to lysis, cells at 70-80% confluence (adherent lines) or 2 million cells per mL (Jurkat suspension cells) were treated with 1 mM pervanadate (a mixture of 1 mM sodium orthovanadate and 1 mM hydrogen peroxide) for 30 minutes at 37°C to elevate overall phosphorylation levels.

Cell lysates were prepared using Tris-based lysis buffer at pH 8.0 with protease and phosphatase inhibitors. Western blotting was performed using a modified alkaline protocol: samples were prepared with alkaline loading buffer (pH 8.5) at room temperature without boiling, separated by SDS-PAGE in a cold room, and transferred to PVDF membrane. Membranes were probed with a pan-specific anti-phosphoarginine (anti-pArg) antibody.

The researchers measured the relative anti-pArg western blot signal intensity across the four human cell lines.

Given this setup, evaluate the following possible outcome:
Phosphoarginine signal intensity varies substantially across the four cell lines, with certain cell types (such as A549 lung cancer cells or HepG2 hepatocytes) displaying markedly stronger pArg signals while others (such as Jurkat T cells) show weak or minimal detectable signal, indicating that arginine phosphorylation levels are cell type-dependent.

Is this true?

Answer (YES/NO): NO